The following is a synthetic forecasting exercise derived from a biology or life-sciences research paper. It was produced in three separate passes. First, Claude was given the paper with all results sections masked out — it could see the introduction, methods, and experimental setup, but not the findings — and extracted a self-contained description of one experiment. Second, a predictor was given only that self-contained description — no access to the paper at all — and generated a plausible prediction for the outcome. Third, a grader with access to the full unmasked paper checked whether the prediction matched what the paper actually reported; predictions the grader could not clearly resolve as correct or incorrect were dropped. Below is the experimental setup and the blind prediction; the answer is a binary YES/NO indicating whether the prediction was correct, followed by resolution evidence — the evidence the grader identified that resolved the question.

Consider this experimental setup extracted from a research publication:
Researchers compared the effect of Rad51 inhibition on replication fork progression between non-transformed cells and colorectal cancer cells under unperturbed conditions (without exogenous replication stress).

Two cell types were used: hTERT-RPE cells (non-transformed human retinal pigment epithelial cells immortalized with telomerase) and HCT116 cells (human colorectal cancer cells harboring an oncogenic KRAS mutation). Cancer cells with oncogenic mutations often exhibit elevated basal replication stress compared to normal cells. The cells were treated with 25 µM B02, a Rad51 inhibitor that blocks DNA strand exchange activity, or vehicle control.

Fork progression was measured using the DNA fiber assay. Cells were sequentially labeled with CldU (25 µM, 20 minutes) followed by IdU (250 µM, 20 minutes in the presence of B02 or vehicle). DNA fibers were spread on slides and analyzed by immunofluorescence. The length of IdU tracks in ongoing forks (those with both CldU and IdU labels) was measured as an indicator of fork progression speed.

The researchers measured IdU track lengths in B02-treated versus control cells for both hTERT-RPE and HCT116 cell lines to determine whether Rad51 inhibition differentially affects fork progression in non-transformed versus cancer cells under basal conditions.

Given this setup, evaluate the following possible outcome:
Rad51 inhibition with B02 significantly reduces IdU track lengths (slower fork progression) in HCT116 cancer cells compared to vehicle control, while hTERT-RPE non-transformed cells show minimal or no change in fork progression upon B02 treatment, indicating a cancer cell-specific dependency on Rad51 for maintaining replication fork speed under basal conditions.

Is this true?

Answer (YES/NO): YES